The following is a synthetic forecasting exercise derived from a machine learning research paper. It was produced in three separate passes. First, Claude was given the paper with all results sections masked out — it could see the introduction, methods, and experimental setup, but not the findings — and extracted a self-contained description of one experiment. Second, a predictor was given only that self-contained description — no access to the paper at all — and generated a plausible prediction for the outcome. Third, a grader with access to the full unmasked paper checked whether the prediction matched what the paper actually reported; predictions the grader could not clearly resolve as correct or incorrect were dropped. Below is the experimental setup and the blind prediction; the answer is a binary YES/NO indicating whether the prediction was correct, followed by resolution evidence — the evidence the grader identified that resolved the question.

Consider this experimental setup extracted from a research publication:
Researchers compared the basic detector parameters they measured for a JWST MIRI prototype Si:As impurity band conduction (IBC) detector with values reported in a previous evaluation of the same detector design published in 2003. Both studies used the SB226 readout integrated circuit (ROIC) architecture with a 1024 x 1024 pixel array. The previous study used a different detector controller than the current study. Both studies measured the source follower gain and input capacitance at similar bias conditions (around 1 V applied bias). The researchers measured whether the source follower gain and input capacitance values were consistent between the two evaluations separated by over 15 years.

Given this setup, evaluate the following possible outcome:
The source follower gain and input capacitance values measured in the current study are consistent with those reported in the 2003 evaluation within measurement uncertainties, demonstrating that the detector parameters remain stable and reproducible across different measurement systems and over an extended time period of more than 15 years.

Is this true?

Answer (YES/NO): YES